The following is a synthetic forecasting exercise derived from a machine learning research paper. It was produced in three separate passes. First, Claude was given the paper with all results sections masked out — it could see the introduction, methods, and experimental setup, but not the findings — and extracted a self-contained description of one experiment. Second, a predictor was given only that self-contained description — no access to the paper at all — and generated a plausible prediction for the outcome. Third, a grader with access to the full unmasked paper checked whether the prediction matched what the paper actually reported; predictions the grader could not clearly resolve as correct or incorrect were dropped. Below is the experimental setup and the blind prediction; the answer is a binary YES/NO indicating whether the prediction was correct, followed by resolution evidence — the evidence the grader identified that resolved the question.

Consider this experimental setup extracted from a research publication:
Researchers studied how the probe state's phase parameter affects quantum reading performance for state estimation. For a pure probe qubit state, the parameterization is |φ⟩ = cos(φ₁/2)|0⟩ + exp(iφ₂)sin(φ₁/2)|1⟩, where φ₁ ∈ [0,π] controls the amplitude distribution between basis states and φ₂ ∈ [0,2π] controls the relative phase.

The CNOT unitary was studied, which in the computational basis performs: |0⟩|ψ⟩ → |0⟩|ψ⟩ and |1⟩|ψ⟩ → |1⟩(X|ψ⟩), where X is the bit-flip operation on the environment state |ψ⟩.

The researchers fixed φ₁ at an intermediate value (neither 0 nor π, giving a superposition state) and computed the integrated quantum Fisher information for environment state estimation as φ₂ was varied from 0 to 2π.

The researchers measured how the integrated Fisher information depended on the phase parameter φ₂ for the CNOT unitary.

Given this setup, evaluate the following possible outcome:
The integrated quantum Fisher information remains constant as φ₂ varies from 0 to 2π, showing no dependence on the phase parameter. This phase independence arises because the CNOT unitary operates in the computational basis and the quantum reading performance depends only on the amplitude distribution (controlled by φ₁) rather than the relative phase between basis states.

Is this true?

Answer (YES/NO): NO